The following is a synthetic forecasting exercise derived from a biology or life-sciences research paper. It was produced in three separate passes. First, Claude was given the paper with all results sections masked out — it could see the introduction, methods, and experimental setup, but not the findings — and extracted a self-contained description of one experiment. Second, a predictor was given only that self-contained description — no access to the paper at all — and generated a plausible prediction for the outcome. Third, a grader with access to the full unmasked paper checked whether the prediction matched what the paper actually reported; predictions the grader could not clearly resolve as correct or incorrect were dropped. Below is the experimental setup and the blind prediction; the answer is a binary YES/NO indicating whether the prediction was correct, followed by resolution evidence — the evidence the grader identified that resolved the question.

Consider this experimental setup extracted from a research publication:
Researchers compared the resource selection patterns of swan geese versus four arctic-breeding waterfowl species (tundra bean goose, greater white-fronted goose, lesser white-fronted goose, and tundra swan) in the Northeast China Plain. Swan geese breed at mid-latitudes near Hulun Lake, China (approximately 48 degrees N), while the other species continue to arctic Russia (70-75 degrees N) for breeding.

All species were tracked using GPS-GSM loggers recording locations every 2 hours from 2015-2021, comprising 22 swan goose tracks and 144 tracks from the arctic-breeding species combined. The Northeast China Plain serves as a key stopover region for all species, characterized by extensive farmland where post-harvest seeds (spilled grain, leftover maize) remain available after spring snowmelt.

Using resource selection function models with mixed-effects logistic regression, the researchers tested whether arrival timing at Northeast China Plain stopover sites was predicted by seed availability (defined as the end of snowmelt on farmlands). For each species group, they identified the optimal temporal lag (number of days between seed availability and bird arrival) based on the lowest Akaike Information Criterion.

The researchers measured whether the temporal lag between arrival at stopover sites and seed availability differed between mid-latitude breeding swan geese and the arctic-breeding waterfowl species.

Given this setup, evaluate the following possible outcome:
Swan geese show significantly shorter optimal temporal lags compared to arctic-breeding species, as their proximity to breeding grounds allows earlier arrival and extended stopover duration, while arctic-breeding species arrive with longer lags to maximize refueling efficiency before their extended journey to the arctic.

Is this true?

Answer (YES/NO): NO